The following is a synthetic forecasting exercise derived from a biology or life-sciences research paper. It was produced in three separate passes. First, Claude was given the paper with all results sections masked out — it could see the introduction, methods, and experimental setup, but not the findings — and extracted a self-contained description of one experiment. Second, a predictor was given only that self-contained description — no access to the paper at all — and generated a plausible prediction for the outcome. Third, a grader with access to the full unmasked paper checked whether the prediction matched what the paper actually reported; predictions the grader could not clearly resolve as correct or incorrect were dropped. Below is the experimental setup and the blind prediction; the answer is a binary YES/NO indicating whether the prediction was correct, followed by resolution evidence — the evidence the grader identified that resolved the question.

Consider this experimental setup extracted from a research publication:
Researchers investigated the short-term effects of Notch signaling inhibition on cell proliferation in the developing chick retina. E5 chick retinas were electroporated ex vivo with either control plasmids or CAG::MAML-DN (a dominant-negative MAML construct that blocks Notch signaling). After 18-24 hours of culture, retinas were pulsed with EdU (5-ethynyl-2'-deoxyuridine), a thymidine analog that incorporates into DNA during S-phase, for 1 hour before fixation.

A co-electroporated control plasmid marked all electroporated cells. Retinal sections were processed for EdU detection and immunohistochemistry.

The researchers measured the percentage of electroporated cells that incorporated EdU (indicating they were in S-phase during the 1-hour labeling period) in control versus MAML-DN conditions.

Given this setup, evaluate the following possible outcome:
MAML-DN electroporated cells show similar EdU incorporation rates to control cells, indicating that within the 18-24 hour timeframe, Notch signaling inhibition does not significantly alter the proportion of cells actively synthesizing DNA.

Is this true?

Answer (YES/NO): NO